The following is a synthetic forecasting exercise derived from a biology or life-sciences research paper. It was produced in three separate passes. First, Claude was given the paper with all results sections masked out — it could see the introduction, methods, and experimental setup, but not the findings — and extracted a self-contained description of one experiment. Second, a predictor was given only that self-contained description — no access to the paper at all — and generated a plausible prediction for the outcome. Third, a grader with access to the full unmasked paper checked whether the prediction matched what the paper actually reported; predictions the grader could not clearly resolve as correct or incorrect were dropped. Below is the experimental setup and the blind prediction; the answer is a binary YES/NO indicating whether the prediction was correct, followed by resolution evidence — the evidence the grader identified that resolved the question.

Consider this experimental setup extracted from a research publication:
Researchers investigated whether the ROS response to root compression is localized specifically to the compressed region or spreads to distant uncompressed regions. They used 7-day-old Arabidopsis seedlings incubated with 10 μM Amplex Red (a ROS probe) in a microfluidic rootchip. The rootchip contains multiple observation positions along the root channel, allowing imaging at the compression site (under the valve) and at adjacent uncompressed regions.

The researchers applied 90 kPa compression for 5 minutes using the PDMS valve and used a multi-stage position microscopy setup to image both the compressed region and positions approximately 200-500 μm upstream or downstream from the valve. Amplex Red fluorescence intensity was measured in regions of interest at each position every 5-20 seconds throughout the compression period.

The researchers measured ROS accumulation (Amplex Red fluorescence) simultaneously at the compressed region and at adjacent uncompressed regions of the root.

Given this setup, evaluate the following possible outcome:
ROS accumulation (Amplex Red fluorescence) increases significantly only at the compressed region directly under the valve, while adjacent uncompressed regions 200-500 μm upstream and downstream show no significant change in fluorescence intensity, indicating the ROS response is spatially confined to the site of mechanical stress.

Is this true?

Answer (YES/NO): YES